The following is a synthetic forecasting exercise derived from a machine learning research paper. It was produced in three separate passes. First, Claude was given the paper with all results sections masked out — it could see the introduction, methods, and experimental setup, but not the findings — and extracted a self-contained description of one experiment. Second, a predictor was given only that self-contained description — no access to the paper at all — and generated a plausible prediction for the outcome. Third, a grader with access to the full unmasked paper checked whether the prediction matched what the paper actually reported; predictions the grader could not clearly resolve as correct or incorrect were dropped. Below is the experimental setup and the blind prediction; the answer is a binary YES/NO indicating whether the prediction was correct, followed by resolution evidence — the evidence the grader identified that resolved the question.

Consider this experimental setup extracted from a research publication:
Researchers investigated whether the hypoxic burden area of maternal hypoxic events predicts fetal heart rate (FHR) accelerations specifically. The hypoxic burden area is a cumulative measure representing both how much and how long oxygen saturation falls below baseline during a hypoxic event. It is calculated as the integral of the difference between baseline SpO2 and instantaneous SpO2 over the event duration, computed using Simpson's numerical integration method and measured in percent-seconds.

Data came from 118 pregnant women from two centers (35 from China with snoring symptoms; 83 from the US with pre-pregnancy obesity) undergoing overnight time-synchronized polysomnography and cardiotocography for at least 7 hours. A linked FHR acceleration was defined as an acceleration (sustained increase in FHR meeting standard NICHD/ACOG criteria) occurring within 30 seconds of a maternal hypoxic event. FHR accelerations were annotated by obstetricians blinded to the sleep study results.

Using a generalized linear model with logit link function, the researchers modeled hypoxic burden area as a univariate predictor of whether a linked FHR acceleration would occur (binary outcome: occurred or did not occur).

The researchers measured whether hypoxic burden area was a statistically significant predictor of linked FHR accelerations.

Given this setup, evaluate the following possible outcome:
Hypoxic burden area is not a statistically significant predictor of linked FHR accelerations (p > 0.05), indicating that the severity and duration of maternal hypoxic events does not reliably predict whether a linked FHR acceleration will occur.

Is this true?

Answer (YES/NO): NO